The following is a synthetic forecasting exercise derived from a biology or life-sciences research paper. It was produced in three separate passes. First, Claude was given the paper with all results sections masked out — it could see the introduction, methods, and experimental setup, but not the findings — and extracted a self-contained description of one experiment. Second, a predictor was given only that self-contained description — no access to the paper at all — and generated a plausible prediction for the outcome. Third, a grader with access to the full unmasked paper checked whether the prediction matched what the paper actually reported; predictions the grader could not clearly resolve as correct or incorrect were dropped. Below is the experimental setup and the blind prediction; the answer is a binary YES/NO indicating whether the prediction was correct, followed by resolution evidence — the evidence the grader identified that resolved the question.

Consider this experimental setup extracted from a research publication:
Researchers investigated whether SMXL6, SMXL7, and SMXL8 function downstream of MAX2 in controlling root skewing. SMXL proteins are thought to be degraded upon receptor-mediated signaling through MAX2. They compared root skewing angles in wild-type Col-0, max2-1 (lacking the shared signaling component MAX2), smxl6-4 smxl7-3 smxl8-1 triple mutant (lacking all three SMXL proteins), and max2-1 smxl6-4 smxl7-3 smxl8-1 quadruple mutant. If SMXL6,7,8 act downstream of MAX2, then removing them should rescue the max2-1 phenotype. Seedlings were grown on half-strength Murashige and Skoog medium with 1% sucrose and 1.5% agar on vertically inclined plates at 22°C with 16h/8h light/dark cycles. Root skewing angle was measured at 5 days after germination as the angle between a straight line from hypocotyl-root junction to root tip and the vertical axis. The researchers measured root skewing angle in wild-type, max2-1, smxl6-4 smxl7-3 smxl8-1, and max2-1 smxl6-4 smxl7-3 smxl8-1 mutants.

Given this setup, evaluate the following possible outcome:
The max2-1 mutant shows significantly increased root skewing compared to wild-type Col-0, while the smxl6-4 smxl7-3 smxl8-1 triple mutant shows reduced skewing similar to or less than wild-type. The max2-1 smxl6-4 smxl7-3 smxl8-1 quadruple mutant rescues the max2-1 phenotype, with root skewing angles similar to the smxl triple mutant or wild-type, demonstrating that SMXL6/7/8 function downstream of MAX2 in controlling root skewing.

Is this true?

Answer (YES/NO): NO